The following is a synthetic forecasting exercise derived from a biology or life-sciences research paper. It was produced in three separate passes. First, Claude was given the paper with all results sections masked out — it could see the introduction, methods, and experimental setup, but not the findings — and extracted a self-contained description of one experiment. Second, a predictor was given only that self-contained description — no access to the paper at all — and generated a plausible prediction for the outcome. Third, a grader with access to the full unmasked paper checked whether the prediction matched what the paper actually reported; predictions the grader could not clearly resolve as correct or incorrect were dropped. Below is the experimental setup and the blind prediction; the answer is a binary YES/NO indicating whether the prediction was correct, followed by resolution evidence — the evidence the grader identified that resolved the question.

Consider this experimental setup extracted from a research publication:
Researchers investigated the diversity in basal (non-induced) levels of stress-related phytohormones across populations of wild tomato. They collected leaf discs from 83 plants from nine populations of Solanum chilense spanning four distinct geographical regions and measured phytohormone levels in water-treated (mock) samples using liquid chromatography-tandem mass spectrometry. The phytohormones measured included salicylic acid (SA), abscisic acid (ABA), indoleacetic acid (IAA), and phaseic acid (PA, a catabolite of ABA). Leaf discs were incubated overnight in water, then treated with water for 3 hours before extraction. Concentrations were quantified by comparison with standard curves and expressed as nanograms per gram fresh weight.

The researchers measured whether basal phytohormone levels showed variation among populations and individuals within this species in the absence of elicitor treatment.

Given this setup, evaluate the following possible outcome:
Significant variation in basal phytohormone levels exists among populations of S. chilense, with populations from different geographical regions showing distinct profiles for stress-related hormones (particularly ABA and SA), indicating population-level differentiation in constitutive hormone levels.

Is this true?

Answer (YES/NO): YES